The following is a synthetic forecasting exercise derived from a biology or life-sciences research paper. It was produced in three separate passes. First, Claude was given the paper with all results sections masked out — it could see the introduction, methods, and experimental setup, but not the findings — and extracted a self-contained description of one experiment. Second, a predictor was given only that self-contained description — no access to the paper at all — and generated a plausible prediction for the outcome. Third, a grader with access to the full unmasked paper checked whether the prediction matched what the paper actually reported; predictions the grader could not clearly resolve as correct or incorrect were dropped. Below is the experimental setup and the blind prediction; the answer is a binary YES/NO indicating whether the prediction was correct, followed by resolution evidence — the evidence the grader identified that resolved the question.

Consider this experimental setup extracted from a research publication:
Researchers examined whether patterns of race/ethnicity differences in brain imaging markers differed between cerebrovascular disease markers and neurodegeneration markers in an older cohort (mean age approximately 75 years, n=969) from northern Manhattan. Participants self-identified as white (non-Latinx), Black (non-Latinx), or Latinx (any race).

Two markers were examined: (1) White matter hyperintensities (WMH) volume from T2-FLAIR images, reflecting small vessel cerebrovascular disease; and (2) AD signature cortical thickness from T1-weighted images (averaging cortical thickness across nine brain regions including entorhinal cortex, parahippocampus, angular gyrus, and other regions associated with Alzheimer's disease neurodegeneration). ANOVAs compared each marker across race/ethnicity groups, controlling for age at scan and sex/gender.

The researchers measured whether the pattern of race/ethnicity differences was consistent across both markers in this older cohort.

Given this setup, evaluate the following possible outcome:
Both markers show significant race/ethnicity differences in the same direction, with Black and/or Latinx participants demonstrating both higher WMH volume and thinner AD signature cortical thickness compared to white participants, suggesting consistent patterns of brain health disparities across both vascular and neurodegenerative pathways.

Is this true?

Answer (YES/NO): NO